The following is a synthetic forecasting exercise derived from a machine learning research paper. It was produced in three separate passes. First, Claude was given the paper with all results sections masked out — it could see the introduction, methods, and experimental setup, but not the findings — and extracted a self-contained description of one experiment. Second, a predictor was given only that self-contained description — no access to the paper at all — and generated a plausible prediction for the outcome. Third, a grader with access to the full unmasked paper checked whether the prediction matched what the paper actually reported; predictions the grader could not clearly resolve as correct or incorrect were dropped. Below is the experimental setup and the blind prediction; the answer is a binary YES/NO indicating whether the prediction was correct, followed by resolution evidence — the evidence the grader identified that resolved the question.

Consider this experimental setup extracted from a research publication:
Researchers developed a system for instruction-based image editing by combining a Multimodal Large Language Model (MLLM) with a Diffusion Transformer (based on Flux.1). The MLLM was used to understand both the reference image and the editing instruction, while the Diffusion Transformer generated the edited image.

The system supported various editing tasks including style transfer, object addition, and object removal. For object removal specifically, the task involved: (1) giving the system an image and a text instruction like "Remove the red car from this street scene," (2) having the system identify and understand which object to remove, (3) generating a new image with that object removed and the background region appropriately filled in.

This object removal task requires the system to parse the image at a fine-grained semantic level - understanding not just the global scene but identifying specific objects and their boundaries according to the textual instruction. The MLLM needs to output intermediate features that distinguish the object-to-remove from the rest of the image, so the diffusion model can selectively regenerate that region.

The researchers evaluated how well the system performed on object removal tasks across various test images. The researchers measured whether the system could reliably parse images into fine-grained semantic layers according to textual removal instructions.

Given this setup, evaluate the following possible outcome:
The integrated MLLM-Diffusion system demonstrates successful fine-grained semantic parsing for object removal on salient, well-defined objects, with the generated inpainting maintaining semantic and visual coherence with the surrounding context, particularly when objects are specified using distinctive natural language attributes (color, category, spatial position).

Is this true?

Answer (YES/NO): NO